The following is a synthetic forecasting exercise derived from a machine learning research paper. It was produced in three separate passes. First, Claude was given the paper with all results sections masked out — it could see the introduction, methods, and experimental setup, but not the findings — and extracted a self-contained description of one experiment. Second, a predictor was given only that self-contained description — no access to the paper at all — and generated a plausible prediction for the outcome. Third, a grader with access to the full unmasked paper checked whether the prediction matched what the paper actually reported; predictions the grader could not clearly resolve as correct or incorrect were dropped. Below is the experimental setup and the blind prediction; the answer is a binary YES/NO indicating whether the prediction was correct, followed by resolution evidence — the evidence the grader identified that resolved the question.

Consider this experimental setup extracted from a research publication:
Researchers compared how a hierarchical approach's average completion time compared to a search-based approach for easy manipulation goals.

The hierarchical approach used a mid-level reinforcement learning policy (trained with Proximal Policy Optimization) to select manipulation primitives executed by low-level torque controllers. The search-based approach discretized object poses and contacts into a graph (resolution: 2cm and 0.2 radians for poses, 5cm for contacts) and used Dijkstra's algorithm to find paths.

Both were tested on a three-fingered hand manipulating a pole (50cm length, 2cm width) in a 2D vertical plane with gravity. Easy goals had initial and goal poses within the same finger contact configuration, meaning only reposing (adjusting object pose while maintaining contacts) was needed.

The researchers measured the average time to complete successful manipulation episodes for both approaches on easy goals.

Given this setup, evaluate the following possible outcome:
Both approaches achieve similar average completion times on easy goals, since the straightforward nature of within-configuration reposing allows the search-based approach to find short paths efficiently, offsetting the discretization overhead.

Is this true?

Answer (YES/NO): NO